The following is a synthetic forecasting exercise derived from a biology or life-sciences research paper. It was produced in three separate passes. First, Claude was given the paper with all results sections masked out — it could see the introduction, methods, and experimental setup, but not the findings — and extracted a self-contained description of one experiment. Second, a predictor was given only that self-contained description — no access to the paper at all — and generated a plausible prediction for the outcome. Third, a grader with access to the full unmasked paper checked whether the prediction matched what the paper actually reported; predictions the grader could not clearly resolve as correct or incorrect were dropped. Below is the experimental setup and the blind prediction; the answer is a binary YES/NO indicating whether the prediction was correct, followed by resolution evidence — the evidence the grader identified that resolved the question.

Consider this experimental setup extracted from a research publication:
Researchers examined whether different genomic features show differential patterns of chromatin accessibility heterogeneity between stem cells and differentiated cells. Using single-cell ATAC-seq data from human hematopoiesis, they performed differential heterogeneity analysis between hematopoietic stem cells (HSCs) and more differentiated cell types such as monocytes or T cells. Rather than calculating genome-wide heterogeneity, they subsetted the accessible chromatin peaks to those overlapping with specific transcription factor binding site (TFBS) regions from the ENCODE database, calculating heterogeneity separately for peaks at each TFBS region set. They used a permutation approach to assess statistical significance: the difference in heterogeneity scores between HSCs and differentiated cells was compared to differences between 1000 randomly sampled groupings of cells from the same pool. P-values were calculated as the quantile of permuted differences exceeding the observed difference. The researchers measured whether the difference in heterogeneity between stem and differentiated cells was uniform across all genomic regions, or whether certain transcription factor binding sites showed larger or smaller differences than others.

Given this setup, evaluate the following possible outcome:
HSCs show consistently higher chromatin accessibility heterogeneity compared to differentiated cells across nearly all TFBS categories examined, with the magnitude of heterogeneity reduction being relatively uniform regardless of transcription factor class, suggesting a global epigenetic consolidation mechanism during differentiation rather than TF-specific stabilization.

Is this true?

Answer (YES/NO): NO